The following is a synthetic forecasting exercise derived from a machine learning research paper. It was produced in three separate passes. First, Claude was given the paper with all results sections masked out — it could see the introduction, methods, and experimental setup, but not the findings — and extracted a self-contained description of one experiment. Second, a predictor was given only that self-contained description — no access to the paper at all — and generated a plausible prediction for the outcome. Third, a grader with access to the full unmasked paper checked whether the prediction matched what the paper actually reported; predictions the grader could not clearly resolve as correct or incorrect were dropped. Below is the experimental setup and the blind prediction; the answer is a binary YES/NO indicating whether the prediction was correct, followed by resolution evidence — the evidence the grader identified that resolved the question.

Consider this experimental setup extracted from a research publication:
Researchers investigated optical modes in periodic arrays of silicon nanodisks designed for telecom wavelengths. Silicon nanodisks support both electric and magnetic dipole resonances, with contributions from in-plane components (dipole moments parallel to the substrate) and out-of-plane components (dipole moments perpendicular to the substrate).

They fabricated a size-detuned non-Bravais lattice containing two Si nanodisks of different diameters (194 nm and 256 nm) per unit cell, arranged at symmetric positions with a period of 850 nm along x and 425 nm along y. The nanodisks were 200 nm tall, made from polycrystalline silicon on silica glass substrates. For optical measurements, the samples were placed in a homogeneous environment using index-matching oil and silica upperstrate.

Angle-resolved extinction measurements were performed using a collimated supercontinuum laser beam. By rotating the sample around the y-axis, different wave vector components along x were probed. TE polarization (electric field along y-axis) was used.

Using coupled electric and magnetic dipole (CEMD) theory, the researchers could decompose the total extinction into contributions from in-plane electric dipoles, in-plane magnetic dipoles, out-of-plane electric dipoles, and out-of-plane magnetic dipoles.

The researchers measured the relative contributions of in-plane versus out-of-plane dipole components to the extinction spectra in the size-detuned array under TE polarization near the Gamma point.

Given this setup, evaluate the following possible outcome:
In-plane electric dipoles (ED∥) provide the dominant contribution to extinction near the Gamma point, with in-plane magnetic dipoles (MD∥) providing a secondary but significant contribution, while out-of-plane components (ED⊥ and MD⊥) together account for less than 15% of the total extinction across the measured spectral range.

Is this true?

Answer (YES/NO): NO